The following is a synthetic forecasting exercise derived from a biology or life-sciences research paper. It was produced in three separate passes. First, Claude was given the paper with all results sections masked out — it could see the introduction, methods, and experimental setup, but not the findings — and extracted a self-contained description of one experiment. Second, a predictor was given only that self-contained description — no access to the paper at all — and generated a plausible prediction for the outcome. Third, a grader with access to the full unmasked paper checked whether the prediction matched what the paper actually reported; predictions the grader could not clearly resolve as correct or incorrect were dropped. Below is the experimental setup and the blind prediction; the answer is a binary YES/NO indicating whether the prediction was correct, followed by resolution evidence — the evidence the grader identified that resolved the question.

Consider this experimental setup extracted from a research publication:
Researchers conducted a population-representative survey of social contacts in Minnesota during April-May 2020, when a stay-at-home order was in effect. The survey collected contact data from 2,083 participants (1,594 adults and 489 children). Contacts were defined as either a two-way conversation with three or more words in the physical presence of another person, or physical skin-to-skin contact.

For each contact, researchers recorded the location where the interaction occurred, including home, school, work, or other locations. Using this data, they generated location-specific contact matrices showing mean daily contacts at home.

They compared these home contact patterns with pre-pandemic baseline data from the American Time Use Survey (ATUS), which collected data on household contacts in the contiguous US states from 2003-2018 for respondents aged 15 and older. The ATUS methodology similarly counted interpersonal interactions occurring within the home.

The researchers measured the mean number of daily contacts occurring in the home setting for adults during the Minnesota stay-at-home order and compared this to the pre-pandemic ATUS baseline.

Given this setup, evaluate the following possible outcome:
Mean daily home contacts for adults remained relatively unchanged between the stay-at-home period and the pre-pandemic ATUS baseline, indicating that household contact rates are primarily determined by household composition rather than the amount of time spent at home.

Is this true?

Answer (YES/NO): NO